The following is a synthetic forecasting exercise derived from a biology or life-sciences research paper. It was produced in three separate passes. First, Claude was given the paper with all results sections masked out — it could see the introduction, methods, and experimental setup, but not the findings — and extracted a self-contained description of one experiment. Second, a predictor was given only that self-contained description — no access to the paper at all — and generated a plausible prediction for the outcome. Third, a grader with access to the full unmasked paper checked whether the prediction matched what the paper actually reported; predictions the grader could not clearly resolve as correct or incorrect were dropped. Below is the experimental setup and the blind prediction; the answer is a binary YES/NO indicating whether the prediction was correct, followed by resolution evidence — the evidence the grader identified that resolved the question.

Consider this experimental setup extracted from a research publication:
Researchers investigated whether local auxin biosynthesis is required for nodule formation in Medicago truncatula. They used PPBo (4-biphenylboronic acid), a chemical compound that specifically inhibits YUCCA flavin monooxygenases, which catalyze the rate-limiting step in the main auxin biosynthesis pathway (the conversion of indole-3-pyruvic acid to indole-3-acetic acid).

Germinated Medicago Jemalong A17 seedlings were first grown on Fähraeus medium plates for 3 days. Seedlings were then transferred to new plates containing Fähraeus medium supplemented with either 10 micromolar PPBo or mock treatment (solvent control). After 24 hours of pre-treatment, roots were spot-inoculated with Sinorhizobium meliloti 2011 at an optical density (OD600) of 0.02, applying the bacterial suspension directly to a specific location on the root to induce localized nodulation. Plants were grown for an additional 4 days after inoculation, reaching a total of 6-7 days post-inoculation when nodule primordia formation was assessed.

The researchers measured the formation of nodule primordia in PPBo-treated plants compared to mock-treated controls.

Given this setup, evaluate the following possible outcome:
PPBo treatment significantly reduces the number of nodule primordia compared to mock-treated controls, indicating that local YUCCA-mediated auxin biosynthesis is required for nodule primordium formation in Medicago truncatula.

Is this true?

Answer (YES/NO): YES